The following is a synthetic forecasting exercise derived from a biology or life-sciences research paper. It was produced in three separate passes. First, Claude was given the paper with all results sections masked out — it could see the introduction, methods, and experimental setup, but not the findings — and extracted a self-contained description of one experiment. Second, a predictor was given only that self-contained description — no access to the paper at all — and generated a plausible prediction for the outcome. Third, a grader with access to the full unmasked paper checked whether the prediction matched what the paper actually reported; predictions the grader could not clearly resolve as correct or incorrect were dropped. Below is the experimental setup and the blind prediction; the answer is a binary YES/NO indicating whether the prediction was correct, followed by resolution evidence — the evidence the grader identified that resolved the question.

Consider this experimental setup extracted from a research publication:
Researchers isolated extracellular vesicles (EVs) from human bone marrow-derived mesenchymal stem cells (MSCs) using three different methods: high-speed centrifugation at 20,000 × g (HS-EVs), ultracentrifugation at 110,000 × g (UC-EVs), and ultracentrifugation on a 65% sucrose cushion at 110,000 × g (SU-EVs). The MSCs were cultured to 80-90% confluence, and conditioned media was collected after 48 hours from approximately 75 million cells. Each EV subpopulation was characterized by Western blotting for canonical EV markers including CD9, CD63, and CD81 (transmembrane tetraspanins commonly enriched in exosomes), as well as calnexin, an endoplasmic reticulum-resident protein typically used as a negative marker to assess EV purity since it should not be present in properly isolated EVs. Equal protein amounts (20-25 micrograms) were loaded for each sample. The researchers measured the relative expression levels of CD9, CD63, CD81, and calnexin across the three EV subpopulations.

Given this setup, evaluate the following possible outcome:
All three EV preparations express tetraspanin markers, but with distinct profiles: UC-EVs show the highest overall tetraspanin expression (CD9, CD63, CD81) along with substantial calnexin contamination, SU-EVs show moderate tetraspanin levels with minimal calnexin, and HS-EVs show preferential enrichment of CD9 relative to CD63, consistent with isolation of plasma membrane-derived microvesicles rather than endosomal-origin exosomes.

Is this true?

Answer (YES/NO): NO